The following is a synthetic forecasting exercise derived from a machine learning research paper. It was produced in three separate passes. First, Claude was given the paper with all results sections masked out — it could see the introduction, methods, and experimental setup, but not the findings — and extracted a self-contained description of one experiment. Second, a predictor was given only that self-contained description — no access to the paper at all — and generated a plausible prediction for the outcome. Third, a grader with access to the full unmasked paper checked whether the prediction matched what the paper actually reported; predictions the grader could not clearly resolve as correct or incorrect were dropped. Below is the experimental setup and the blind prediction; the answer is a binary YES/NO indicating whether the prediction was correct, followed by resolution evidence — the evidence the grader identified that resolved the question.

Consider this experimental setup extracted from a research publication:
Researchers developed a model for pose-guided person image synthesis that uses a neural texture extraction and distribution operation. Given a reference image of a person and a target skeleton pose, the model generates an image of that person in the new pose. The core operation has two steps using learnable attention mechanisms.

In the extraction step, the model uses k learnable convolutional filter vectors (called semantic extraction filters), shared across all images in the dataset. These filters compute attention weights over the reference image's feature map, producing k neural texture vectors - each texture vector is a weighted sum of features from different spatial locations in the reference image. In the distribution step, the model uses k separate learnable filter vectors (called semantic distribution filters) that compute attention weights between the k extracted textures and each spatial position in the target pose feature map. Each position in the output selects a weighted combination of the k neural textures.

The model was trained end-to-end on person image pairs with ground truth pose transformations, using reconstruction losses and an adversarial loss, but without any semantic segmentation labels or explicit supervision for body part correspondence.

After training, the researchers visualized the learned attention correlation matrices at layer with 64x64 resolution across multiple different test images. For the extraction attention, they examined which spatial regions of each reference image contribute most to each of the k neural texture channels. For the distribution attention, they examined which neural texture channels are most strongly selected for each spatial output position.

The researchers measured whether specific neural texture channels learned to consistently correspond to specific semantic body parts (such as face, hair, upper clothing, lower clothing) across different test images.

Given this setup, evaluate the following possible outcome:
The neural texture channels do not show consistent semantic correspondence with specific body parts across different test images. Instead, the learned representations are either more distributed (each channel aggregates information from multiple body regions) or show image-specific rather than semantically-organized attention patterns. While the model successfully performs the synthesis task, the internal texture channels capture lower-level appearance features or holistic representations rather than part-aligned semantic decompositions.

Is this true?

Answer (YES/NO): NO